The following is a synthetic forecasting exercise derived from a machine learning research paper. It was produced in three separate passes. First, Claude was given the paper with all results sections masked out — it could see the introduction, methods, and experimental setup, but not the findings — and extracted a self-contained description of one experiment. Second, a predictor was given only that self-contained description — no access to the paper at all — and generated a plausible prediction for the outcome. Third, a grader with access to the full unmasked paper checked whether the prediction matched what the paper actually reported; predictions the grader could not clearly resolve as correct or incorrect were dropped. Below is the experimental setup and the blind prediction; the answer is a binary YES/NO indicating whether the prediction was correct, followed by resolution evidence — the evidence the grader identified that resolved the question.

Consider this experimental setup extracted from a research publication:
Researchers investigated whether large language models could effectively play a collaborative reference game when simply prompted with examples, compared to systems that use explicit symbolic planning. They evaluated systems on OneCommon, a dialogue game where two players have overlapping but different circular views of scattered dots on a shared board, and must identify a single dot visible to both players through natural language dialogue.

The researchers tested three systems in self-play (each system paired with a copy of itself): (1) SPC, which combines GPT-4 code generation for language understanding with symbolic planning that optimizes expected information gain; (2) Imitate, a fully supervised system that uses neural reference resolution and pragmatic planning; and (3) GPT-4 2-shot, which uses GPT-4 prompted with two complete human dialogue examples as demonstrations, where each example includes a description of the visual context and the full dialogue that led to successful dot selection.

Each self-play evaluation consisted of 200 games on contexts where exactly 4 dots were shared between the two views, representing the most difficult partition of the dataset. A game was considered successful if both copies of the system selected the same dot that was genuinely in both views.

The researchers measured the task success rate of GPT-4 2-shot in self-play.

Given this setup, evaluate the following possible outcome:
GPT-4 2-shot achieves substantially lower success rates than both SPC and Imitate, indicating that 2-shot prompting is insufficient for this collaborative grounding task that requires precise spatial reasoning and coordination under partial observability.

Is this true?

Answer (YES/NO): YES